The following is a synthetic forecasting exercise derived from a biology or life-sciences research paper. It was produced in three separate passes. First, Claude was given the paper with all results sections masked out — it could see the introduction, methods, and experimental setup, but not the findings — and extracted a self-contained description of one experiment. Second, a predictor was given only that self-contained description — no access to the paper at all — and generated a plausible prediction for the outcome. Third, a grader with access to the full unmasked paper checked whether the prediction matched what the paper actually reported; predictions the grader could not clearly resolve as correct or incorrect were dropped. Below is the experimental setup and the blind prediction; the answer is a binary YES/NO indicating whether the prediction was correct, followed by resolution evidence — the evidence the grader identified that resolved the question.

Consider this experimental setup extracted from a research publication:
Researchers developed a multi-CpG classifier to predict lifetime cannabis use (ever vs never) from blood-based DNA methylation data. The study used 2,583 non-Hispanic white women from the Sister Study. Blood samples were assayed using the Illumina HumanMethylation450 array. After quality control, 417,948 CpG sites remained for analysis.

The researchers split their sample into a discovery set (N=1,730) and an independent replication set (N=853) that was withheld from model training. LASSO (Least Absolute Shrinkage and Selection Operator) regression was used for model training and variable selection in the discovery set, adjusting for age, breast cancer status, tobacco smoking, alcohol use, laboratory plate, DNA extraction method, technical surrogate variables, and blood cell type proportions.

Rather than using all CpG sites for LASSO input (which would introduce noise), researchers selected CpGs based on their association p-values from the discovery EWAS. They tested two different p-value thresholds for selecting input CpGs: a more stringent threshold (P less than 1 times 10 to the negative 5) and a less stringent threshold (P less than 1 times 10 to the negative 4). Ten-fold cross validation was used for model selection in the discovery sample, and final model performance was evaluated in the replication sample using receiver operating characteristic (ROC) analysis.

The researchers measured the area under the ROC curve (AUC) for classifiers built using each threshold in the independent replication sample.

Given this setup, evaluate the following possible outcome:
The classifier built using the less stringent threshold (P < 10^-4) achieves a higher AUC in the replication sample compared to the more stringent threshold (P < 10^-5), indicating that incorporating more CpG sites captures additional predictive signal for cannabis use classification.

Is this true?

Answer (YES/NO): NO